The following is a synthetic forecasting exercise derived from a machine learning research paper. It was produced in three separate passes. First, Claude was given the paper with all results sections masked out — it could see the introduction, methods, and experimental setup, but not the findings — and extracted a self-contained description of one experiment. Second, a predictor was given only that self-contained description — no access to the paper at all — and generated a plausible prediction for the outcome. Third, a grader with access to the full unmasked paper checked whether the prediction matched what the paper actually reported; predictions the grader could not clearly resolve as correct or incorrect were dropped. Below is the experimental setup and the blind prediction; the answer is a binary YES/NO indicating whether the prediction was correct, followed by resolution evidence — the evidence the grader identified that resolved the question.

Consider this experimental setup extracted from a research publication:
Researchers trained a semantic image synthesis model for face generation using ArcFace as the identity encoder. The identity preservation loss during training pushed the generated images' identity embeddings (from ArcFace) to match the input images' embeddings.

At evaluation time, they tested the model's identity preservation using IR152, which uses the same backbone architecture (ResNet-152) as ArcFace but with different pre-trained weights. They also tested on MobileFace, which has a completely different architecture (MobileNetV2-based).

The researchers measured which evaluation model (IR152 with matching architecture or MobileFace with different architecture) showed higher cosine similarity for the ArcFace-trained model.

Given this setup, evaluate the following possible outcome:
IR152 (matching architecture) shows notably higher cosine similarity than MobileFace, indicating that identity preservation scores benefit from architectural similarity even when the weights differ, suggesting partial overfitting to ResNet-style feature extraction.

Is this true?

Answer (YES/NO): NO